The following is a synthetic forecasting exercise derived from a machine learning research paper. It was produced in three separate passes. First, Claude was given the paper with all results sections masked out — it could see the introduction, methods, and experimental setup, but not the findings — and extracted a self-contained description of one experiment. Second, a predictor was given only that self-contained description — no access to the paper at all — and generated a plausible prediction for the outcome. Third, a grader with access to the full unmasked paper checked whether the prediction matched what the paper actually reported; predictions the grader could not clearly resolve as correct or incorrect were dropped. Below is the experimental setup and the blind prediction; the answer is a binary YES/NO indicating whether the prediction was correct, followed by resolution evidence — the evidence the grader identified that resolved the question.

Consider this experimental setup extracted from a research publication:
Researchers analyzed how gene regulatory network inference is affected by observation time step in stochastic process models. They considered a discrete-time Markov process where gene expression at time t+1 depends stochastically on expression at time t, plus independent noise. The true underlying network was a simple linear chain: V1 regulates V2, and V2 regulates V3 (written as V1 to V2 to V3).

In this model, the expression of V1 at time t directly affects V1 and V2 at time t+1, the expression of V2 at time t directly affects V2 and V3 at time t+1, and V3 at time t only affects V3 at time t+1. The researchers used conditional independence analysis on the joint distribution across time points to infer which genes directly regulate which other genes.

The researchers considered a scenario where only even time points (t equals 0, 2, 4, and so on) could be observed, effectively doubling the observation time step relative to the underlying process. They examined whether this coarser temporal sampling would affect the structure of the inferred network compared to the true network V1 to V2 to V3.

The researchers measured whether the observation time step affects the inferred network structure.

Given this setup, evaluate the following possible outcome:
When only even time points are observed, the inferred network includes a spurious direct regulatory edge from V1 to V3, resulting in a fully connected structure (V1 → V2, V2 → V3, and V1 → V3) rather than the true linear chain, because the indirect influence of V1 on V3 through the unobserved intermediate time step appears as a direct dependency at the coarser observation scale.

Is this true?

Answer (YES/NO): YES